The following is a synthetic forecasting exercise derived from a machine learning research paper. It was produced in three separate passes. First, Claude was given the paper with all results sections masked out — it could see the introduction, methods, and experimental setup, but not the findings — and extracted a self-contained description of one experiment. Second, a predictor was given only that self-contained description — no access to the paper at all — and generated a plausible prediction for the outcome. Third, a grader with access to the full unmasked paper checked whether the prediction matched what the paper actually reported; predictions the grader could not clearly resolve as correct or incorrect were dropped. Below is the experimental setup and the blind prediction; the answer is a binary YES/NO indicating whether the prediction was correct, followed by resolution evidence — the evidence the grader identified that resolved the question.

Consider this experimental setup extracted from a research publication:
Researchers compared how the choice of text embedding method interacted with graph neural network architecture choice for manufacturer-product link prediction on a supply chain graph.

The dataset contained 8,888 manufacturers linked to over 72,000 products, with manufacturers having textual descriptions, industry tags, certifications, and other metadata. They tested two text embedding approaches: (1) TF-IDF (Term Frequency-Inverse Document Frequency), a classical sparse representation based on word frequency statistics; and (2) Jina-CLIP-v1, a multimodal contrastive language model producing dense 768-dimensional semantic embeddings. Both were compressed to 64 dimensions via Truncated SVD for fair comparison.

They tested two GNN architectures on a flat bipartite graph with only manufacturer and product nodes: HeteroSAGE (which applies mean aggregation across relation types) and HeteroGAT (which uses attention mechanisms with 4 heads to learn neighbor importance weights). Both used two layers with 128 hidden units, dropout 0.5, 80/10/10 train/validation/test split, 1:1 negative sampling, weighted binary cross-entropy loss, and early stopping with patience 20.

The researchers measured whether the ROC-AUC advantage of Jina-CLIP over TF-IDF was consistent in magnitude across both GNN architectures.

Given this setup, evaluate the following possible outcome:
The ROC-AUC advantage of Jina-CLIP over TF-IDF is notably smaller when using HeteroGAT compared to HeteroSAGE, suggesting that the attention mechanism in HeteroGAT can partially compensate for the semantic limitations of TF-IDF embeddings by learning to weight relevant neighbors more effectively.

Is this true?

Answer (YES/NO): YES